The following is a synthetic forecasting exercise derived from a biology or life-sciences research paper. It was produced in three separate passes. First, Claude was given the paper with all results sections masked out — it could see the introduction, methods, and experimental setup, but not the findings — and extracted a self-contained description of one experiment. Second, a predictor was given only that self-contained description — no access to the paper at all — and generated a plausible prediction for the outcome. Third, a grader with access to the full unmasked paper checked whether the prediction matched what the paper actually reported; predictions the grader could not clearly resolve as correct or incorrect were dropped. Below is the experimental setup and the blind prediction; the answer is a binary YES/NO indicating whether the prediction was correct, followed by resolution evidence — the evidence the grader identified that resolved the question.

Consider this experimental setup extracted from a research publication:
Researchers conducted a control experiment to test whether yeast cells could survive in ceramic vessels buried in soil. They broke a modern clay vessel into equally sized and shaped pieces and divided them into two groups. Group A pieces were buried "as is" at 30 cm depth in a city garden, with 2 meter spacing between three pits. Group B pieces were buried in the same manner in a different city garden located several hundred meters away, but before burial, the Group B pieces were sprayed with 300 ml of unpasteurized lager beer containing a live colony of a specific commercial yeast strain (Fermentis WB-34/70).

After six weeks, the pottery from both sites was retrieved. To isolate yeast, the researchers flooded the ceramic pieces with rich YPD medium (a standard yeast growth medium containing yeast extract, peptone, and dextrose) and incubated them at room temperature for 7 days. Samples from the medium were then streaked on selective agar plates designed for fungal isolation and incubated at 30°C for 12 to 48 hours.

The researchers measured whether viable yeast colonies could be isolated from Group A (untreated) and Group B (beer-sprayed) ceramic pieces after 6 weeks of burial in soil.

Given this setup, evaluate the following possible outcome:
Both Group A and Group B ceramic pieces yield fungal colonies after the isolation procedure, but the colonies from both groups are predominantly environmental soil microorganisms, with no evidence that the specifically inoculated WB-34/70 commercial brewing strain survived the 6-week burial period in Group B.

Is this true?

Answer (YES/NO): NO